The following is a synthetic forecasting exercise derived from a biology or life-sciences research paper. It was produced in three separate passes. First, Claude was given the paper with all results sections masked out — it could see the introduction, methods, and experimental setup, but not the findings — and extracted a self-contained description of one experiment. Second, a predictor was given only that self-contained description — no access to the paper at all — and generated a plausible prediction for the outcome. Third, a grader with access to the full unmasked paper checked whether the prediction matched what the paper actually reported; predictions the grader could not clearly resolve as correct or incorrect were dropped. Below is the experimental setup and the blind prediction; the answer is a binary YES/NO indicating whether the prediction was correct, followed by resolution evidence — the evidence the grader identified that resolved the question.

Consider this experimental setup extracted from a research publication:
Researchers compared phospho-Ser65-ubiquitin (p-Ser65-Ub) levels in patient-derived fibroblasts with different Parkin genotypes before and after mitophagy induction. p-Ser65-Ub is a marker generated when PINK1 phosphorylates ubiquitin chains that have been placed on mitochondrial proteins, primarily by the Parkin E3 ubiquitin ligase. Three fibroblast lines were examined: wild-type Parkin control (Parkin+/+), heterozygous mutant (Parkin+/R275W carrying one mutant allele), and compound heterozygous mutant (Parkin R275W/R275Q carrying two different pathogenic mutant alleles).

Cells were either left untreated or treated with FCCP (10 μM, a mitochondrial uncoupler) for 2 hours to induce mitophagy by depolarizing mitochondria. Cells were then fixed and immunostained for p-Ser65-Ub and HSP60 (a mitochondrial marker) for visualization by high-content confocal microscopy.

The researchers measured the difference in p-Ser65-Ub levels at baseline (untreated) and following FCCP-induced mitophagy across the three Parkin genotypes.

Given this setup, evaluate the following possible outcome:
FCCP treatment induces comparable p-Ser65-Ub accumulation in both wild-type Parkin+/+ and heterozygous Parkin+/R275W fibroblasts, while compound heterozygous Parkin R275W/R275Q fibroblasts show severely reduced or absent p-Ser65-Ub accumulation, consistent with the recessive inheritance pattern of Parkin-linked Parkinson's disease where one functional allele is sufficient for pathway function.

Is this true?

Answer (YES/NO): NO